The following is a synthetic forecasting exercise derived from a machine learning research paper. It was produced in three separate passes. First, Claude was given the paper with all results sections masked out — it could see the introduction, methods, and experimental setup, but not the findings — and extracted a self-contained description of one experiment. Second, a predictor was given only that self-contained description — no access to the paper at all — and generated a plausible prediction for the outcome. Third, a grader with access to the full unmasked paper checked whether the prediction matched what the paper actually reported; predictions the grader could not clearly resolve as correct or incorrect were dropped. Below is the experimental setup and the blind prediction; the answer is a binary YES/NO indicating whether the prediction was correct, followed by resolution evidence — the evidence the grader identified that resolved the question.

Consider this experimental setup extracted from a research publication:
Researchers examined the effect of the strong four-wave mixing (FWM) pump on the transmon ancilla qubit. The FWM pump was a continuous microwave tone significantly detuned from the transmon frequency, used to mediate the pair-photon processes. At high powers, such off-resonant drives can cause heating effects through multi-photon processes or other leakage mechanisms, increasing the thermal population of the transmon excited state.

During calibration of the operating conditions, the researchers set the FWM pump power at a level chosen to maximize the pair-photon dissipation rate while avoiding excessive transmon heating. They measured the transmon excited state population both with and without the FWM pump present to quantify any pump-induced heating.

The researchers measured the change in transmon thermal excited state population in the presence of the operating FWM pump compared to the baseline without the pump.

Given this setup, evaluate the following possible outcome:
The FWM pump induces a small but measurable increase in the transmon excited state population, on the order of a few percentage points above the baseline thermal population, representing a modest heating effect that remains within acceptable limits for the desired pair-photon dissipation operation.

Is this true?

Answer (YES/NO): NO